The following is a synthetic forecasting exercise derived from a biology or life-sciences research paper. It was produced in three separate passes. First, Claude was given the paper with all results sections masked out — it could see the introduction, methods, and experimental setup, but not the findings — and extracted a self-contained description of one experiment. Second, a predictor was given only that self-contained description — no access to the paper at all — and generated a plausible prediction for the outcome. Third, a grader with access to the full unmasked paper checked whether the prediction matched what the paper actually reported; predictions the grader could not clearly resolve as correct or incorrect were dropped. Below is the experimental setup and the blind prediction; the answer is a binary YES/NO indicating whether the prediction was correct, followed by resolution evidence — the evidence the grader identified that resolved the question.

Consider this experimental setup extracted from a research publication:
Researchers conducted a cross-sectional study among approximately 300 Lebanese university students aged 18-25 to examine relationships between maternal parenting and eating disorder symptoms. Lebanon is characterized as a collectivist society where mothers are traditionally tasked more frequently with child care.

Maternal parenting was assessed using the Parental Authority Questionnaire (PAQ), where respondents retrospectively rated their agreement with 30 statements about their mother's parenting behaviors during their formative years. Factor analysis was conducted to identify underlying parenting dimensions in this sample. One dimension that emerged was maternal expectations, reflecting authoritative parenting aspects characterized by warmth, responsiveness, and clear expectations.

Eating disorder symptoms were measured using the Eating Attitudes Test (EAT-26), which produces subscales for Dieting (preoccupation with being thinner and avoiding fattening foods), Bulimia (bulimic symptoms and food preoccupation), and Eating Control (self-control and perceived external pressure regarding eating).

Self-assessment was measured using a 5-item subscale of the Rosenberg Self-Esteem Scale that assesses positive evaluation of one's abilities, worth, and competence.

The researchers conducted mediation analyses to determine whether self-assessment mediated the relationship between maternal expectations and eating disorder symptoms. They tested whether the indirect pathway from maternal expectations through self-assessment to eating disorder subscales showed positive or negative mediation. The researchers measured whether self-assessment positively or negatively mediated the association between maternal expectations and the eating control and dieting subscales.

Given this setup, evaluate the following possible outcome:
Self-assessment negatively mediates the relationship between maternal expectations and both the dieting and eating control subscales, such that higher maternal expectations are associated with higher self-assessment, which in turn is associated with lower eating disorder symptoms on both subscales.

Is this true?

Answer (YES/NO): YES